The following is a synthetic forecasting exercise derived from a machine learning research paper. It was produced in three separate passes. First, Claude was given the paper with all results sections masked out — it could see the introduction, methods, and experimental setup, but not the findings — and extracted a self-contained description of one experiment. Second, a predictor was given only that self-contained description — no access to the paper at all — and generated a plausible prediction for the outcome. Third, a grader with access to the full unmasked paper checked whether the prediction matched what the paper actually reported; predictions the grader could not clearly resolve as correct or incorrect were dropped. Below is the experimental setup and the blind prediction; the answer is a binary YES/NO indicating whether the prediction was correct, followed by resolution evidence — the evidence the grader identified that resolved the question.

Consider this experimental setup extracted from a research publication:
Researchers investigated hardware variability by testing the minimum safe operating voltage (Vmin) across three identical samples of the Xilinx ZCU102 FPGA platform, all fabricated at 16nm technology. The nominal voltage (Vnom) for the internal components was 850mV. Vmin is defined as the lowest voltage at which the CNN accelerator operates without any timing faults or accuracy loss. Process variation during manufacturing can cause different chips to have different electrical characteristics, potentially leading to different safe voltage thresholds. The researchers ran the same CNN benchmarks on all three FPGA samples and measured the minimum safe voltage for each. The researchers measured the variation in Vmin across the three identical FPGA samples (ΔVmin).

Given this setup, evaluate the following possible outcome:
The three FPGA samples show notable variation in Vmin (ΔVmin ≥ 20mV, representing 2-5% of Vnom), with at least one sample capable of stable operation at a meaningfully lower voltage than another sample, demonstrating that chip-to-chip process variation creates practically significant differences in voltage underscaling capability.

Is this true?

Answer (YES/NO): YES